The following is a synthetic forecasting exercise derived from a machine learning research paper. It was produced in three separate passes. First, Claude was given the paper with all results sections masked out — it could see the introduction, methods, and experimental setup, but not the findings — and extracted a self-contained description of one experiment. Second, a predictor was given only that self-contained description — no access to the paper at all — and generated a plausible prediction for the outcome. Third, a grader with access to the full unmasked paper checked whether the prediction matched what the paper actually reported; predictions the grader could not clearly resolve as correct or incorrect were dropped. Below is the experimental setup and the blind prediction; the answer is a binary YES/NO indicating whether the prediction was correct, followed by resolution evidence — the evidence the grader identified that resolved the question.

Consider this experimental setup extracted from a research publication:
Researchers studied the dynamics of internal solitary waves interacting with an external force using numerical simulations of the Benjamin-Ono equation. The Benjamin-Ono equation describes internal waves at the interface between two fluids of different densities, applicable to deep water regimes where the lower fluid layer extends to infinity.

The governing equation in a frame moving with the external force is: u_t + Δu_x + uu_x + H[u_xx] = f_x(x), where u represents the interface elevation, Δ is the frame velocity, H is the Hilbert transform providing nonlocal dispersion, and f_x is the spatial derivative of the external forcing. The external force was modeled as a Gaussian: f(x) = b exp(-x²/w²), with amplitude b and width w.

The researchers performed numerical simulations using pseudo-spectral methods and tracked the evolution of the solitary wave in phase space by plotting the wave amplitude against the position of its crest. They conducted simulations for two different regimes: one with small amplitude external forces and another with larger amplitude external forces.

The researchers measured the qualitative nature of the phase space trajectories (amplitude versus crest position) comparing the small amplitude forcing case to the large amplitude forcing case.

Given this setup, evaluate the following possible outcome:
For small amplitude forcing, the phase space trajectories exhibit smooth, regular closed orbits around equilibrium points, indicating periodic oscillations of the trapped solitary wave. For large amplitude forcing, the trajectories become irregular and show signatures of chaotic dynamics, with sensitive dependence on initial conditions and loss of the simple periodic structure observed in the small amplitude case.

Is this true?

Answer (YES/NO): NO